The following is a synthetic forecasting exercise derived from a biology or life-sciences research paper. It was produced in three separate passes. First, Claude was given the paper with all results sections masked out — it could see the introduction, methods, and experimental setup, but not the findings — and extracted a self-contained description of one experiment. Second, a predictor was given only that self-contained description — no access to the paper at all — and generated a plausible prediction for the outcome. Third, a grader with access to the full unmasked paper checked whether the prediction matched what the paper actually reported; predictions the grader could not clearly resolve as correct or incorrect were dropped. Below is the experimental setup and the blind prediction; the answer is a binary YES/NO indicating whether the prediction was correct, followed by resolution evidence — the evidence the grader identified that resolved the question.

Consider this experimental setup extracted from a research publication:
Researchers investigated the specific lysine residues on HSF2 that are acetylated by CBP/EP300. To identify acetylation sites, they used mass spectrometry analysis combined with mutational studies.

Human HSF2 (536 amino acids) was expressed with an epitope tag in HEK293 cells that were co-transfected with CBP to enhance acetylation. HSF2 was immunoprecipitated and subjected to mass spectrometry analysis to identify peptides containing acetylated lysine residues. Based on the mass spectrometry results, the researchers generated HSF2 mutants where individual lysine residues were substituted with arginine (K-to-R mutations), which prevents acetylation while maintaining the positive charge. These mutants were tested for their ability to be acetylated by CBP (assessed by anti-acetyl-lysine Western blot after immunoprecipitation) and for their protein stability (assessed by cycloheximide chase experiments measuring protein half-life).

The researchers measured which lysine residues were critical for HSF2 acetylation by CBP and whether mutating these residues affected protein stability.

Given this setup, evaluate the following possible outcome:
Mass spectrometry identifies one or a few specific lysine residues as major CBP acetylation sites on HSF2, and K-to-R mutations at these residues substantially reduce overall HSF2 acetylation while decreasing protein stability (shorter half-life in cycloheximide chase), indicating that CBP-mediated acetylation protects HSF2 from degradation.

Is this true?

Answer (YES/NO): NO